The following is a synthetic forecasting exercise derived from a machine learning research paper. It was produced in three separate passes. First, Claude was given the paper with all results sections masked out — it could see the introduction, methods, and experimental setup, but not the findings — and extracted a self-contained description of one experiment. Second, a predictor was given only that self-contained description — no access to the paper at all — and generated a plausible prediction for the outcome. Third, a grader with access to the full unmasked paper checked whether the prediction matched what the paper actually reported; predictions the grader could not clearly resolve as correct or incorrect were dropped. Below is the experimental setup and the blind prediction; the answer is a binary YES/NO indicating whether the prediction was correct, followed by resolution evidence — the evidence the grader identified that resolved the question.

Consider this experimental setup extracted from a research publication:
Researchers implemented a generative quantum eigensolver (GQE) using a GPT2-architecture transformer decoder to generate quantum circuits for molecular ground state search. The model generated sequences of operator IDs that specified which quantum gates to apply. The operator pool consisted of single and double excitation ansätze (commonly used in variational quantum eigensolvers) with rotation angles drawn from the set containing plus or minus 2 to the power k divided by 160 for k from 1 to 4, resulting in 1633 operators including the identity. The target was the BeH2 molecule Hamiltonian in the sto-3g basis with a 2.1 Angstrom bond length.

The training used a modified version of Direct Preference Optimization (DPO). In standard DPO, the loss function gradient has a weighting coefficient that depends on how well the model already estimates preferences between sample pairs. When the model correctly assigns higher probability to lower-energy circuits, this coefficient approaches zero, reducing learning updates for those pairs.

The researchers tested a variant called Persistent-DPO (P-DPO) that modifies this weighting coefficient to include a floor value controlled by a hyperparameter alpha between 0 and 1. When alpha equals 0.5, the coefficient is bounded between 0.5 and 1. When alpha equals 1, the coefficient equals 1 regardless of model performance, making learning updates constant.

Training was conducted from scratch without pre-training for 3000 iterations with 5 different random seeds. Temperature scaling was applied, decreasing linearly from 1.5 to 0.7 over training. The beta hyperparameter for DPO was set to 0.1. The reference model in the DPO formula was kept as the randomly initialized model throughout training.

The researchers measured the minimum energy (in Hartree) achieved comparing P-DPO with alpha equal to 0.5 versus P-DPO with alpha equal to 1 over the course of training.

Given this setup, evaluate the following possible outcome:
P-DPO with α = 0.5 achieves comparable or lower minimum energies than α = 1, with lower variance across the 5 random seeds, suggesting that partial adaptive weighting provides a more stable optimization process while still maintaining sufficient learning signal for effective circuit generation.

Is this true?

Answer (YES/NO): YES